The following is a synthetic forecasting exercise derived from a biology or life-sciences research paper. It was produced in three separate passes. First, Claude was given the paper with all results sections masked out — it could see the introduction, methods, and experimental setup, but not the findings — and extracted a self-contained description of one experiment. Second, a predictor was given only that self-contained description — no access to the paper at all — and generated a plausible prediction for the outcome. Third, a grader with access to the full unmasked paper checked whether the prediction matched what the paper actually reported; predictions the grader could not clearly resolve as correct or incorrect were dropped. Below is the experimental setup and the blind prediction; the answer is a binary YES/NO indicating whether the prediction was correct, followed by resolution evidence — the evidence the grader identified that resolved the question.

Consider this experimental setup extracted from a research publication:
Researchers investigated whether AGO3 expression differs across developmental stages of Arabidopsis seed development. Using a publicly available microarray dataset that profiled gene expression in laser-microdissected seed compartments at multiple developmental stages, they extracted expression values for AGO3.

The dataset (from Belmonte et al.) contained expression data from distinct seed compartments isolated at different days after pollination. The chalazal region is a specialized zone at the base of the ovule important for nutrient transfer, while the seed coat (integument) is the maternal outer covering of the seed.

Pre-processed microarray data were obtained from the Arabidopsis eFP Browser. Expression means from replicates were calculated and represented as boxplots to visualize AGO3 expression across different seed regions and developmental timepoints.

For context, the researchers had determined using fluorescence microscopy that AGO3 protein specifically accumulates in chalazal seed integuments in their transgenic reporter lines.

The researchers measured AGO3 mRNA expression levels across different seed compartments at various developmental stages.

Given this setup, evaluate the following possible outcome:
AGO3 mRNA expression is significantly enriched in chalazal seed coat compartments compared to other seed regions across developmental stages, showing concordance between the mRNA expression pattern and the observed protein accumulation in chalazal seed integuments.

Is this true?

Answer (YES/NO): YES